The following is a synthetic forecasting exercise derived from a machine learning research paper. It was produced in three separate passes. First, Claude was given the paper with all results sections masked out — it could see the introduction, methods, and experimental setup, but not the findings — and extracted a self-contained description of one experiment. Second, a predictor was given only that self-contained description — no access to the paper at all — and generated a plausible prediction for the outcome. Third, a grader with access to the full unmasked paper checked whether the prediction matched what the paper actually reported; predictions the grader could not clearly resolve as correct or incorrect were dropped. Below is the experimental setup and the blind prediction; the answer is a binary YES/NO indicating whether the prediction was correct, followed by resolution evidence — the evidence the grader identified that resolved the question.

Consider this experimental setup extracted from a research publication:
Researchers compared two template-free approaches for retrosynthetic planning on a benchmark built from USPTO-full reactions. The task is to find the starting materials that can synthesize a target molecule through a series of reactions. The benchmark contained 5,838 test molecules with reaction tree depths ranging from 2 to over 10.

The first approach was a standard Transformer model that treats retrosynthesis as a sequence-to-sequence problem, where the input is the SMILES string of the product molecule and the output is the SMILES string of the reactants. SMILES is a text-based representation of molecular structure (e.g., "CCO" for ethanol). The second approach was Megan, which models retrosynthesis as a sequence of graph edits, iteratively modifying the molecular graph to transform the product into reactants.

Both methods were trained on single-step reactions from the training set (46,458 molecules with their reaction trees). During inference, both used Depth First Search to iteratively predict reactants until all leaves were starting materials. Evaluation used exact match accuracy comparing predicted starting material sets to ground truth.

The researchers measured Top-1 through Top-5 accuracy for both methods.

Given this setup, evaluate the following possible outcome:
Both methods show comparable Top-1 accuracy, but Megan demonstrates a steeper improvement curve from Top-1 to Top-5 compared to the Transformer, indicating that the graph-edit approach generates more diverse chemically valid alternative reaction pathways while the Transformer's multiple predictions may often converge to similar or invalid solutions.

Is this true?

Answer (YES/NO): NO